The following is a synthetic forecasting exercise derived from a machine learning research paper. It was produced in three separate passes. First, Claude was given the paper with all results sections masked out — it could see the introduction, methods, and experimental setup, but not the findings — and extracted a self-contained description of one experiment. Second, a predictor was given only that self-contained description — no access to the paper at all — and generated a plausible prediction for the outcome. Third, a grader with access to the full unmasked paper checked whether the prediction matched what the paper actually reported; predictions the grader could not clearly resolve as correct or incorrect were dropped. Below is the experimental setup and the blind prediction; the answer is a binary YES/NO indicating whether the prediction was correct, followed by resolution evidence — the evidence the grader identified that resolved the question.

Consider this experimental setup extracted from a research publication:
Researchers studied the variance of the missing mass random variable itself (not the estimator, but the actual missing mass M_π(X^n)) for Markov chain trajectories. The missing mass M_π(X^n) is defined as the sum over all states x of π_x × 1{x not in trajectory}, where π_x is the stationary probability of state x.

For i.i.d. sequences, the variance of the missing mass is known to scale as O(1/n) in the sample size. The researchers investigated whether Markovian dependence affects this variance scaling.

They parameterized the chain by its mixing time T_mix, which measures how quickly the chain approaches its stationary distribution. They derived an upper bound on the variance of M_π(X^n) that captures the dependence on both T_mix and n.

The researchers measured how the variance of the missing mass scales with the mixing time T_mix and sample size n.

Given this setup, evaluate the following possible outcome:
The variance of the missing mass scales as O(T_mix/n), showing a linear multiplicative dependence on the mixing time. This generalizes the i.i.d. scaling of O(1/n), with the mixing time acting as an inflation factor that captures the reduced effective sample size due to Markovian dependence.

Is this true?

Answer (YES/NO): NO